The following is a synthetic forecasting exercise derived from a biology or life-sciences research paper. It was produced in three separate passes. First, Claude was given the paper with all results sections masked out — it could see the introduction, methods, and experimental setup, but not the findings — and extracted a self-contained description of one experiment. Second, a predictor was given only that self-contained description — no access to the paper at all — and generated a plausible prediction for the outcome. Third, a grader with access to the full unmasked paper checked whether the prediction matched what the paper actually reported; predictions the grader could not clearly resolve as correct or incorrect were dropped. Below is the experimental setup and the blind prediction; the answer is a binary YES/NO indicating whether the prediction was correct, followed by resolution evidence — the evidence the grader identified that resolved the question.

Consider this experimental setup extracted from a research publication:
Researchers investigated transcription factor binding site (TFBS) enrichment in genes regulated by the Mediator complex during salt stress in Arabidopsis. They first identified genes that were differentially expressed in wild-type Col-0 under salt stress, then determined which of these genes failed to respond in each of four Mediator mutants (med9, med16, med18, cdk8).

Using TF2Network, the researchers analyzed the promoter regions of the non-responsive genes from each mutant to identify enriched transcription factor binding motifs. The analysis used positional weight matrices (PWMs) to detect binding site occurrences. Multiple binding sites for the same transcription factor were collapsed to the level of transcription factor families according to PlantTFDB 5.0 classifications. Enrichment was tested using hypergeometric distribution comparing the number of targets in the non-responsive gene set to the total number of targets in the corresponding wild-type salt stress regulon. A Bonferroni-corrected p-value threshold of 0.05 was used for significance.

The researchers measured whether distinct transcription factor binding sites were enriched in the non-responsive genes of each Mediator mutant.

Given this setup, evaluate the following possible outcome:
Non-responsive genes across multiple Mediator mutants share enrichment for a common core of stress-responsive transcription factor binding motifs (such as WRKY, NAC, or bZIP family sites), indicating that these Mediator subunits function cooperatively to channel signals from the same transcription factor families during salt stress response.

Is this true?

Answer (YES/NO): NO